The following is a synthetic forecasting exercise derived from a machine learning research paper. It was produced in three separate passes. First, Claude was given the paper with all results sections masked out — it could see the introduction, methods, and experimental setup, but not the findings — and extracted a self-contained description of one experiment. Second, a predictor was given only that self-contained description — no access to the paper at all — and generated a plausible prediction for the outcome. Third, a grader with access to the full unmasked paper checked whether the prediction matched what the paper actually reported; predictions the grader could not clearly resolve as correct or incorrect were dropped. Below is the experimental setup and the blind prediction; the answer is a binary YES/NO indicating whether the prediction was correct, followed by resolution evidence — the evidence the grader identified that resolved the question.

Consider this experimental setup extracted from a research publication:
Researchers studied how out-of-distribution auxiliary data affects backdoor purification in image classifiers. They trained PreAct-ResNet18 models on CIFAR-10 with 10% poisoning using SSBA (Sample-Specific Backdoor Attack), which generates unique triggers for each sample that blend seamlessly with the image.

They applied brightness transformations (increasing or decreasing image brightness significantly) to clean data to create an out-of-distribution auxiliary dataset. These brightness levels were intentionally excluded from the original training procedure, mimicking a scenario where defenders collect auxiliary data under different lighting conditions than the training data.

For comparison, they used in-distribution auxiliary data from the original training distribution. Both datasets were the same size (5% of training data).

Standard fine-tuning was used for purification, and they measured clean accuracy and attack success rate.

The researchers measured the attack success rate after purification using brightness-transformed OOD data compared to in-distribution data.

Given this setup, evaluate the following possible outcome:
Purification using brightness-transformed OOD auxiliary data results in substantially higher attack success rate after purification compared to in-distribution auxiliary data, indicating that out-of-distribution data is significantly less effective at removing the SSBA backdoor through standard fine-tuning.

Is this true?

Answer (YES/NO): NO